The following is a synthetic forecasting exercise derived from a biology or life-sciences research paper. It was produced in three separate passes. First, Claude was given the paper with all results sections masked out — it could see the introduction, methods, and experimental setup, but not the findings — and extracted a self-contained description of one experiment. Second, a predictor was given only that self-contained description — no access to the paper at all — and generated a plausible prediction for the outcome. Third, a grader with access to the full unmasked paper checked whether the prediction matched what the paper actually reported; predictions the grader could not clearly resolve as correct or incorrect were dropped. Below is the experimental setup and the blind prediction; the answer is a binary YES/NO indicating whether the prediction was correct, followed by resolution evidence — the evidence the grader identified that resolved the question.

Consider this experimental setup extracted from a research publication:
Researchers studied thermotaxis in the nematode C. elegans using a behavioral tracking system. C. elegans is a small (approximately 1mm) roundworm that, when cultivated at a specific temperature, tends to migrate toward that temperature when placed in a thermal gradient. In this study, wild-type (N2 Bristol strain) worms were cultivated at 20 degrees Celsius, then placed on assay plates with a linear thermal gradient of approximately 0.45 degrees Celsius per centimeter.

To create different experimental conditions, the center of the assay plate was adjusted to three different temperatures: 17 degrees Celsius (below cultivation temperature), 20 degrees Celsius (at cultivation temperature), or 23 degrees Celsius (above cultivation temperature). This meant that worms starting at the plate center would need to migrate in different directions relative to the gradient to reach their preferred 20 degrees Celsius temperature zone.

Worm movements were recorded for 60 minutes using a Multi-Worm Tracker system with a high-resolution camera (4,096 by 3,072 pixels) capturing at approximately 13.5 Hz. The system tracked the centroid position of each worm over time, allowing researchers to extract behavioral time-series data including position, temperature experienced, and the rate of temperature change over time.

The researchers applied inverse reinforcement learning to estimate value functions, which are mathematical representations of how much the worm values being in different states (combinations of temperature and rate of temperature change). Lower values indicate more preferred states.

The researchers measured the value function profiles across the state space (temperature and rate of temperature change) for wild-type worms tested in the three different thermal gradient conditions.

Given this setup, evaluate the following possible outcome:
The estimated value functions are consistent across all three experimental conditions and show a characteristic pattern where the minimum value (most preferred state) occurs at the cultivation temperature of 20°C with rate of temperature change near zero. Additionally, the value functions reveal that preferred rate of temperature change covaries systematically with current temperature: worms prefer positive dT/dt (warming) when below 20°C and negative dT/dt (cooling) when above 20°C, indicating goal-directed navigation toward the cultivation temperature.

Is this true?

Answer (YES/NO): YES